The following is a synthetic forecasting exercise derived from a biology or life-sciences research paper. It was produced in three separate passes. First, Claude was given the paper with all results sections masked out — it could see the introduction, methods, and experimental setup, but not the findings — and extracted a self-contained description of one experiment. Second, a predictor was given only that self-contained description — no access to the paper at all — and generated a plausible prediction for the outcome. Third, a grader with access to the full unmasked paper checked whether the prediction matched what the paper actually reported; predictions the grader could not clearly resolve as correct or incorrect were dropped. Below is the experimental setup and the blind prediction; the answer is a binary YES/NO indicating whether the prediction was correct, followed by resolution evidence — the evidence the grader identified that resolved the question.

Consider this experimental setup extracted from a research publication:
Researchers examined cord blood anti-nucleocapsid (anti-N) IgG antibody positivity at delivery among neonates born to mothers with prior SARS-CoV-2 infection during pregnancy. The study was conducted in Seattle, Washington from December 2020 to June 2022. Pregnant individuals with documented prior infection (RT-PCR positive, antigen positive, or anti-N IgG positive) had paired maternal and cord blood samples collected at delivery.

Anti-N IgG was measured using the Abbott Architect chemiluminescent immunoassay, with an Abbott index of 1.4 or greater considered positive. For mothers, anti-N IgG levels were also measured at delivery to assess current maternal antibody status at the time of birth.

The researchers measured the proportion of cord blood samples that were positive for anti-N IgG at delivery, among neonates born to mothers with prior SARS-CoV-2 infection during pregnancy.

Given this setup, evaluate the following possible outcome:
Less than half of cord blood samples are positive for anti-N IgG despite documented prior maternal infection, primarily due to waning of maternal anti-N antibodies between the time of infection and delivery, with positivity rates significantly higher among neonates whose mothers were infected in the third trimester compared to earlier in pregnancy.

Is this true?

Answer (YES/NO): NO